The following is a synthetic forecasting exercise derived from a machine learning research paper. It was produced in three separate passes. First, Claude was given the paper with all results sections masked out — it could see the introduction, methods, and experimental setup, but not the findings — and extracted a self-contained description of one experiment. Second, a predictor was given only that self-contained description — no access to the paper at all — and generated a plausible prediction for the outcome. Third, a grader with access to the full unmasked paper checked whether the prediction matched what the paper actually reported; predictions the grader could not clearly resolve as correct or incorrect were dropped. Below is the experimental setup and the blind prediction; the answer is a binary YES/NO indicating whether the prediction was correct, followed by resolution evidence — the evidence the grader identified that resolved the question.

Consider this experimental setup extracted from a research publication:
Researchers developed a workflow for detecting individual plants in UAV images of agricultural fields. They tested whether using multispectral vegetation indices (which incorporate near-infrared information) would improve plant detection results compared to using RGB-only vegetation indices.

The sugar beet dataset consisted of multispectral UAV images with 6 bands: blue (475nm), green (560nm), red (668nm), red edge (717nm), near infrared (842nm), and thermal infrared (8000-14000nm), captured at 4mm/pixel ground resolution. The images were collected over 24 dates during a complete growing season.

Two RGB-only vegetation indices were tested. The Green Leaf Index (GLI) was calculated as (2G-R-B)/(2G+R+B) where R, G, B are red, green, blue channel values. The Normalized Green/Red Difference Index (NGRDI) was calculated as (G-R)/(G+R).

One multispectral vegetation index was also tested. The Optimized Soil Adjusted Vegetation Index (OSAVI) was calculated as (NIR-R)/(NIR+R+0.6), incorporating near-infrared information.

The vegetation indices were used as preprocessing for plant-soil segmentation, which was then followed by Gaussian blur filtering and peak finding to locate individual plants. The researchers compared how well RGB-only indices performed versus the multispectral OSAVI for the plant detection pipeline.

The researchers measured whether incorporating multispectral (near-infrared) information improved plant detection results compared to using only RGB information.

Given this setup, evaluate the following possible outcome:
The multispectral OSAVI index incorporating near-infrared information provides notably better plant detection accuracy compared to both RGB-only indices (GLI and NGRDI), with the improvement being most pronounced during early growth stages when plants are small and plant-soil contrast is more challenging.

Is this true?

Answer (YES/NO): NO